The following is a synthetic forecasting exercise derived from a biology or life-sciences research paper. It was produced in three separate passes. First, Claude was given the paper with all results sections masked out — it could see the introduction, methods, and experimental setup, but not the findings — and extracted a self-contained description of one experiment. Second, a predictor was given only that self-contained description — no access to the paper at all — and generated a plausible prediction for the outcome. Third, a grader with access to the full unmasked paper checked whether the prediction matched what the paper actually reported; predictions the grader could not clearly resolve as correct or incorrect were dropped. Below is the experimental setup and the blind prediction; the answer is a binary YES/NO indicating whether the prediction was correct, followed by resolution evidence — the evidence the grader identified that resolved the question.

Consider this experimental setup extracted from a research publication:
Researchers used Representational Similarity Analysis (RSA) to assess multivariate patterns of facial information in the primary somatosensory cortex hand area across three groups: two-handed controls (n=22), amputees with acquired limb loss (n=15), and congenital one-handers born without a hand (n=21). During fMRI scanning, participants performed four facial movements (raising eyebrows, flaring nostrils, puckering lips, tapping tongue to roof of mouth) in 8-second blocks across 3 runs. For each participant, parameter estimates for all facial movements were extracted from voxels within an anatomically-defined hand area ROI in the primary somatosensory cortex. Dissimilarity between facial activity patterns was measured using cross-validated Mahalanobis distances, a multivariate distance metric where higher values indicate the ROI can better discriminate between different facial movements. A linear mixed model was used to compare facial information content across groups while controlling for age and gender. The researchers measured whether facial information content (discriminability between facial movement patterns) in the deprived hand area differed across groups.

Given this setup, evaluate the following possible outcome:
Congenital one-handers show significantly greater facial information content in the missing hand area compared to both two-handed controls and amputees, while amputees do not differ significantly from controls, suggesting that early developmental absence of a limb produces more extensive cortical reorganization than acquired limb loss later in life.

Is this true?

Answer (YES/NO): NO